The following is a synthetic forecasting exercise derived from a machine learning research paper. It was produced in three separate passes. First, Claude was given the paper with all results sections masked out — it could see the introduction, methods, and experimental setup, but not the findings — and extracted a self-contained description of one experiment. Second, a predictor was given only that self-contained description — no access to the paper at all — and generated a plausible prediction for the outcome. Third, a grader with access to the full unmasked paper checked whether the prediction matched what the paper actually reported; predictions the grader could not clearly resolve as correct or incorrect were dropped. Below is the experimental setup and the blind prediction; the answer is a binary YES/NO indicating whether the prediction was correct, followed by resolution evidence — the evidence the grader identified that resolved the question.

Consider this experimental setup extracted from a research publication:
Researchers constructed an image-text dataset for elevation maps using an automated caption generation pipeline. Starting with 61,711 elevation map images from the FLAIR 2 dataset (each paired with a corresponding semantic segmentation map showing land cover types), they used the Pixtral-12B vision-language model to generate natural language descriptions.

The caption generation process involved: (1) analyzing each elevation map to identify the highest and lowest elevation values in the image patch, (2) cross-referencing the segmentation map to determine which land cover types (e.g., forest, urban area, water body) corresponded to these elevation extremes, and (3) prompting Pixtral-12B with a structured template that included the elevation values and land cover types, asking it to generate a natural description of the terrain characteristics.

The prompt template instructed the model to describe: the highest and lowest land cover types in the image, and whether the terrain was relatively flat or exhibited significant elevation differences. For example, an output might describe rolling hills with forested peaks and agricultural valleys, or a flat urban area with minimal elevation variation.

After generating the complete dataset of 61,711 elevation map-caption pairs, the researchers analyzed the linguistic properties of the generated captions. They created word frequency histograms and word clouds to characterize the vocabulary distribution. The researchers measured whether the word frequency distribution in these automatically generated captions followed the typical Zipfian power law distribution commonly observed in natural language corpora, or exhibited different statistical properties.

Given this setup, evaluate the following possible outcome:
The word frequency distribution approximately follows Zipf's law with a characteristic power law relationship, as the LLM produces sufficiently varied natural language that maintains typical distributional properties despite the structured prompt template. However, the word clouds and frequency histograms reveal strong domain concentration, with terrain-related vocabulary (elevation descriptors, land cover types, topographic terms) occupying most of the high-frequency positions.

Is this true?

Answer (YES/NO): NO